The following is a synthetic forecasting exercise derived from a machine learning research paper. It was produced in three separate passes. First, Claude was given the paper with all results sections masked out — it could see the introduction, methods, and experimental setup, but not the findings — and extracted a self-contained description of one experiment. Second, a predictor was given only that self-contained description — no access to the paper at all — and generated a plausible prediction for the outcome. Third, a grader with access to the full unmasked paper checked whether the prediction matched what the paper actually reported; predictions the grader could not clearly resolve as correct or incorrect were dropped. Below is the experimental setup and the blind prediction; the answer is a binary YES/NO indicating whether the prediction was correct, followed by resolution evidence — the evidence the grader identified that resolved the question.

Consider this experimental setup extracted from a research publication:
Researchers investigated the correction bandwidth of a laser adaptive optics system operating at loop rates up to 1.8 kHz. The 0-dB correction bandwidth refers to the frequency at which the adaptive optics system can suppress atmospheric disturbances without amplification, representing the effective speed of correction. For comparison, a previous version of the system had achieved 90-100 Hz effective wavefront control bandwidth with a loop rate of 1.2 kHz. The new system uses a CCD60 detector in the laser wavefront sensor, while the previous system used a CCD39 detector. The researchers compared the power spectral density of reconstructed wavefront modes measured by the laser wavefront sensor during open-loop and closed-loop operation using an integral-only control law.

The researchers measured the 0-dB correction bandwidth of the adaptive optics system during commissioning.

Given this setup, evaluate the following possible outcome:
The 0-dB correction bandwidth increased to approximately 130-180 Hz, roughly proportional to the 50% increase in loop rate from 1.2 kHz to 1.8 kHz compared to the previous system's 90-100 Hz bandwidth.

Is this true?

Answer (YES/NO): NO